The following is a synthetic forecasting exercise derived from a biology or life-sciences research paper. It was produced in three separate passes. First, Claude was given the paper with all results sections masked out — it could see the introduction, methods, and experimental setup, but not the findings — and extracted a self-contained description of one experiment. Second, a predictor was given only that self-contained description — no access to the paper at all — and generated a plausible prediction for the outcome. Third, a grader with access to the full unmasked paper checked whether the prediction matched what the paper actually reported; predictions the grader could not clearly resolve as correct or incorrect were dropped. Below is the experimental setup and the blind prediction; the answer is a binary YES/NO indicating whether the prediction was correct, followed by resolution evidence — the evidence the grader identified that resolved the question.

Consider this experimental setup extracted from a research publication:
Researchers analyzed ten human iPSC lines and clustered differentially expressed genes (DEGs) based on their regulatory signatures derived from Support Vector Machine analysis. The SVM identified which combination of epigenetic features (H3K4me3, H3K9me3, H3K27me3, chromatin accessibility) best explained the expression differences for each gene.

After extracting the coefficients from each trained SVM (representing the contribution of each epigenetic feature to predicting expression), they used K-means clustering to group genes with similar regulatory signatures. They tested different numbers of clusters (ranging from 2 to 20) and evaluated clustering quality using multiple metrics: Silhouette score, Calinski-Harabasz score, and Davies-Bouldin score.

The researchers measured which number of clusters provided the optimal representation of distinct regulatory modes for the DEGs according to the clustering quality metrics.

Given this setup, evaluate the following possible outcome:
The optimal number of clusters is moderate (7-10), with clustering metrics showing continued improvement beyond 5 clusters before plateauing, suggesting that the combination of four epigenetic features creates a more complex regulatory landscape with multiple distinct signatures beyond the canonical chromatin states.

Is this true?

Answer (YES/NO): NO